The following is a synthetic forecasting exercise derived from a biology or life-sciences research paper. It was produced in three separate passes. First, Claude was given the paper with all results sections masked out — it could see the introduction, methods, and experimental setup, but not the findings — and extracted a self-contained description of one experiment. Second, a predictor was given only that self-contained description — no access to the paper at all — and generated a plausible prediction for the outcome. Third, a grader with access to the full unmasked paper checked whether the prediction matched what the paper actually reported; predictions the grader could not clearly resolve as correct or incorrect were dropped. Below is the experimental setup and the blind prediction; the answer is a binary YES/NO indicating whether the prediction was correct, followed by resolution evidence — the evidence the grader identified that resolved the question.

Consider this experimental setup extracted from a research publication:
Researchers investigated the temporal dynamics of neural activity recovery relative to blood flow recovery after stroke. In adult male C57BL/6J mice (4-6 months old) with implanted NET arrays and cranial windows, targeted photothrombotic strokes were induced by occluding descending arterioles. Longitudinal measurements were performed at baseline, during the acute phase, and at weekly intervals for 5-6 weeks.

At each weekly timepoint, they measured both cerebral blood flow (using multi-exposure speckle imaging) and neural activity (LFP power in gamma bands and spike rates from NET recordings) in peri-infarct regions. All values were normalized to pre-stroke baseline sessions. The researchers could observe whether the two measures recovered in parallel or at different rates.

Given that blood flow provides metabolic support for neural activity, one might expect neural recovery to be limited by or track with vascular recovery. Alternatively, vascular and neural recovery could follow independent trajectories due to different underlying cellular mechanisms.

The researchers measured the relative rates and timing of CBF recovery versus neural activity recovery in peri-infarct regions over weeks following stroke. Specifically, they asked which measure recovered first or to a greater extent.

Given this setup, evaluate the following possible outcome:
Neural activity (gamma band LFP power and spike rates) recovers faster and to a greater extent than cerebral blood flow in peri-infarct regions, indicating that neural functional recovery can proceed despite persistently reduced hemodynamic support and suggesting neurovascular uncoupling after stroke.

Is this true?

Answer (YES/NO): NO